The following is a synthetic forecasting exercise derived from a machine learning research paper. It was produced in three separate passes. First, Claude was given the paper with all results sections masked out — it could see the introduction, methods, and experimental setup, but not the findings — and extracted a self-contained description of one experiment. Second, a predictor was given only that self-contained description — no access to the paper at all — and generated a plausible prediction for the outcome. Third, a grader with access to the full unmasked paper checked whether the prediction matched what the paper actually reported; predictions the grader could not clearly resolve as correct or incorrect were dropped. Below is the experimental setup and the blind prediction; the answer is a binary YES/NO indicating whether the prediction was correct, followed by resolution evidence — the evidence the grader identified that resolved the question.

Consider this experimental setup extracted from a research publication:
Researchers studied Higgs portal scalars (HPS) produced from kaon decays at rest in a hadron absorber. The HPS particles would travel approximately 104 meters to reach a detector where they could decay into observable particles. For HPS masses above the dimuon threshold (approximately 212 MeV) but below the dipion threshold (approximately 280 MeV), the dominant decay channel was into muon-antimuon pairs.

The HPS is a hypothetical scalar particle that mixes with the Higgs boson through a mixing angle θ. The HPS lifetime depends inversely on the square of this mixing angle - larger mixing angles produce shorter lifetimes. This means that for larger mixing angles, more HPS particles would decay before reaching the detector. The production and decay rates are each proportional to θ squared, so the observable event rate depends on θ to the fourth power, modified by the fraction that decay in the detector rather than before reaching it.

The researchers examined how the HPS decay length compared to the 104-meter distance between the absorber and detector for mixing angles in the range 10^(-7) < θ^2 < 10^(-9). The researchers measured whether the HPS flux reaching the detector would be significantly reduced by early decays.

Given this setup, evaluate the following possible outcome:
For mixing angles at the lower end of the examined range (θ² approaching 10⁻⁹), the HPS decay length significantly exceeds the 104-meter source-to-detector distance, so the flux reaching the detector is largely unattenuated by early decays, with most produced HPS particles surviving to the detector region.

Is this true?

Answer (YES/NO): NO